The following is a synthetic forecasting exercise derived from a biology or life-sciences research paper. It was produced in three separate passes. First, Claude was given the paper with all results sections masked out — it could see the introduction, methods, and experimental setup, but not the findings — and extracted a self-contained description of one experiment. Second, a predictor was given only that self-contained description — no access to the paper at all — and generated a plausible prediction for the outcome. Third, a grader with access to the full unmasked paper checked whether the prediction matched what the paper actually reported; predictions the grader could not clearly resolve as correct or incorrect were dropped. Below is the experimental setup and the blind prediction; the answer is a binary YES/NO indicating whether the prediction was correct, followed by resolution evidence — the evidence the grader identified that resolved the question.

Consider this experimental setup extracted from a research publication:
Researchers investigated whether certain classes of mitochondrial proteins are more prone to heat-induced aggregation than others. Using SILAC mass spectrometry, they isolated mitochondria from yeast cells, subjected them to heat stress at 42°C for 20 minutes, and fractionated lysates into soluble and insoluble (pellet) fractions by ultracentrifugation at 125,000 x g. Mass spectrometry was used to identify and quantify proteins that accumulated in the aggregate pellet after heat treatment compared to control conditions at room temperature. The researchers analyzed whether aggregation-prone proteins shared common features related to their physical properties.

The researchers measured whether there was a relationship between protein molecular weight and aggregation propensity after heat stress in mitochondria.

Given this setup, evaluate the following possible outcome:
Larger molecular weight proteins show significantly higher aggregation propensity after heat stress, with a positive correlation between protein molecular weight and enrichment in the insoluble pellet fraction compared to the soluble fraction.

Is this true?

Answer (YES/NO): NO